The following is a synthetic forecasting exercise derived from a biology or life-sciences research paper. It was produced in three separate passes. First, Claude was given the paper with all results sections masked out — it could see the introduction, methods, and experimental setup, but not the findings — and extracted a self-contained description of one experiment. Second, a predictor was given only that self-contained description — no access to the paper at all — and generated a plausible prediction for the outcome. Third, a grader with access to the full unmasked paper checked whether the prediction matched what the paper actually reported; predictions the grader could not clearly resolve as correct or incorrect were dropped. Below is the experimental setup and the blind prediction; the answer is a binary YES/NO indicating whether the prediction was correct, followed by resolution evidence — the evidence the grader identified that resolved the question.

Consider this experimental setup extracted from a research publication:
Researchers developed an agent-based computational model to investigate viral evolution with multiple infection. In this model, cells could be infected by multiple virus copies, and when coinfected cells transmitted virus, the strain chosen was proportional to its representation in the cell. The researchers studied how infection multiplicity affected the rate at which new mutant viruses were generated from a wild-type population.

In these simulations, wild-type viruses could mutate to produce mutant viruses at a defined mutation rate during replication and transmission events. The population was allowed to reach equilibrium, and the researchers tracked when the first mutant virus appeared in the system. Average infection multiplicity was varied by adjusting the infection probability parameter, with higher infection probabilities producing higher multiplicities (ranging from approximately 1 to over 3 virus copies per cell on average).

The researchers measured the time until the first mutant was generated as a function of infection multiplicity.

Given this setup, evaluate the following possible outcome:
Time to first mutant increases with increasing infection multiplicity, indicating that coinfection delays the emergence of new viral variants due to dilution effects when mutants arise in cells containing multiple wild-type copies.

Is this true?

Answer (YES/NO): NO